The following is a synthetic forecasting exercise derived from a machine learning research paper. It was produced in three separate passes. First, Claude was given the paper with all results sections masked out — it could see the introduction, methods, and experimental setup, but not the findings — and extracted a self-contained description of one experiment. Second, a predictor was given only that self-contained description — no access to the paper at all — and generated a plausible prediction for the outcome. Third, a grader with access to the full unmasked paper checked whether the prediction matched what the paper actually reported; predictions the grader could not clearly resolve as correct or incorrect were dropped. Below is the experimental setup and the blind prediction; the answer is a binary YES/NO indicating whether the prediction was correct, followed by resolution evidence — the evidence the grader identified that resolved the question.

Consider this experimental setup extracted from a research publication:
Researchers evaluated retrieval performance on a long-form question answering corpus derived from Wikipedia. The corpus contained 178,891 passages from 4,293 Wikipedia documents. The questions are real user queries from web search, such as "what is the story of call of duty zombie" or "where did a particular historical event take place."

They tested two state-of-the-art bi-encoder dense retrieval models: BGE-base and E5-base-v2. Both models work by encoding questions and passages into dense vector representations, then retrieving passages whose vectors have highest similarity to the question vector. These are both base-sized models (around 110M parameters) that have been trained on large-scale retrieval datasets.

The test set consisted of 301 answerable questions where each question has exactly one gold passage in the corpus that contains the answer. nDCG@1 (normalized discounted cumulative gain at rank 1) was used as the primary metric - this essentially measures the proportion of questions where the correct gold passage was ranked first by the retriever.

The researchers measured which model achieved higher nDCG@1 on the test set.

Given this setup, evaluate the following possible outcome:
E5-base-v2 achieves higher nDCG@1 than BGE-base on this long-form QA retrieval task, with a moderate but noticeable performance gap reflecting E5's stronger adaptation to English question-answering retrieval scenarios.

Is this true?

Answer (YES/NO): NO